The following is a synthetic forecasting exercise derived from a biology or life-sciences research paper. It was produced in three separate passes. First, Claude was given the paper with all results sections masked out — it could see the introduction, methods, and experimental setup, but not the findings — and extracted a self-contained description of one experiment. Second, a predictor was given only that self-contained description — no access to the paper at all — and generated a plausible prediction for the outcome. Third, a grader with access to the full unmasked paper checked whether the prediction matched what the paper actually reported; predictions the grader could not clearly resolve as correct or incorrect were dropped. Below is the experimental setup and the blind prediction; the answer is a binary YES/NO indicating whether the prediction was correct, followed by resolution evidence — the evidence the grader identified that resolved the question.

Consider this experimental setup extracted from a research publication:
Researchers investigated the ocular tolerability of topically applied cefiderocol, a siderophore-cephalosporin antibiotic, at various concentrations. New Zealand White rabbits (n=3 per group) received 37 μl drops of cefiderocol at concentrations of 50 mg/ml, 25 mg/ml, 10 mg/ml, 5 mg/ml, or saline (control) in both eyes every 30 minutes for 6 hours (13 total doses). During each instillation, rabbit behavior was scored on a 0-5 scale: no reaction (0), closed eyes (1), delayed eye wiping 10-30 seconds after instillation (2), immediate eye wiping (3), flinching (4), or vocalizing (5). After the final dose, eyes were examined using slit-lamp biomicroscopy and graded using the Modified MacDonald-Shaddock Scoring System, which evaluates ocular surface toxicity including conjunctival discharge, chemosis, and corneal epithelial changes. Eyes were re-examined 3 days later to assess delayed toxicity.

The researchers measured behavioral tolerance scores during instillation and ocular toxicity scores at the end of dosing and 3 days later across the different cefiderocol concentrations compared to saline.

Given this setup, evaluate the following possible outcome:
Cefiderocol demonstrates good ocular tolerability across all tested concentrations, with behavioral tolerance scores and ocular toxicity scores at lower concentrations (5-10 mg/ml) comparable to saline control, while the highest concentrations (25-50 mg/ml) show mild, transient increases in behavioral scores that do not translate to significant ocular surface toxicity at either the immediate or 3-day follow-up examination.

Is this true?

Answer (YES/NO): YES